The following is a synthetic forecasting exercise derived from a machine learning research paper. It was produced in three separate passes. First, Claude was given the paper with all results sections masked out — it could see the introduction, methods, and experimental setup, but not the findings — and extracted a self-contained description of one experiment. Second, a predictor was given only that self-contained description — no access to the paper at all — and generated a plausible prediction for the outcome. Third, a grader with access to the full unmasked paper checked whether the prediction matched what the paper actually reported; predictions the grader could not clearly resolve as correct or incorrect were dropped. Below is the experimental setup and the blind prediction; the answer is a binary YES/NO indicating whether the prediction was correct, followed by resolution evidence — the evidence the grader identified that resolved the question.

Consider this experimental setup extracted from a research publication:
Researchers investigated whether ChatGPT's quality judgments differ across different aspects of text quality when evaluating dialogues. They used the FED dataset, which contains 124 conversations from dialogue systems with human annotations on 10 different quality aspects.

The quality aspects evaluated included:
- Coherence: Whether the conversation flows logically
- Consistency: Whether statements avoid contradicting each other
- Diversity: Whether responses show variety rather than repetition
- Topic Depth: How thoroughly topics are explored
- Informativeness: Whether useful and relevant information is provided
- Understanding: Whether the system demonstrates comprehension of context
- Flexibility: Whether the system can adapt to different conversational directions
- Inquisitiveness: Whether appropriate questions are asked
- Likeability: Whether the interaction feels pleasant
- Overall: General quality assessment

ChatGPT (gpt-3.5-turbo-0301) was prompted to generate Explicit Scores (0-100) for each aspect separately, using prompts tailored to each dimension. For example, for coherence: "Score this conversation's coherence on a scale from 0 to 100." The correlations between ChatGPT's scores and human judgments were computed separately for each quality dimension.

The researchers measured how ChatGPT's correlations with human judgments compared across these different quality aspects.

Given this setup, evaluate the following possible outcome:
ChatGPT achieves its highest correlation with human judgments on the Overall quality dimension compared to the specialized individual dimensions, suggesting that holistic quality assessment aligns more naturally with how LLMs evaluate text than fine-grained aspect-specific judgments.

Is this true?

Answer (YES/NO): NO